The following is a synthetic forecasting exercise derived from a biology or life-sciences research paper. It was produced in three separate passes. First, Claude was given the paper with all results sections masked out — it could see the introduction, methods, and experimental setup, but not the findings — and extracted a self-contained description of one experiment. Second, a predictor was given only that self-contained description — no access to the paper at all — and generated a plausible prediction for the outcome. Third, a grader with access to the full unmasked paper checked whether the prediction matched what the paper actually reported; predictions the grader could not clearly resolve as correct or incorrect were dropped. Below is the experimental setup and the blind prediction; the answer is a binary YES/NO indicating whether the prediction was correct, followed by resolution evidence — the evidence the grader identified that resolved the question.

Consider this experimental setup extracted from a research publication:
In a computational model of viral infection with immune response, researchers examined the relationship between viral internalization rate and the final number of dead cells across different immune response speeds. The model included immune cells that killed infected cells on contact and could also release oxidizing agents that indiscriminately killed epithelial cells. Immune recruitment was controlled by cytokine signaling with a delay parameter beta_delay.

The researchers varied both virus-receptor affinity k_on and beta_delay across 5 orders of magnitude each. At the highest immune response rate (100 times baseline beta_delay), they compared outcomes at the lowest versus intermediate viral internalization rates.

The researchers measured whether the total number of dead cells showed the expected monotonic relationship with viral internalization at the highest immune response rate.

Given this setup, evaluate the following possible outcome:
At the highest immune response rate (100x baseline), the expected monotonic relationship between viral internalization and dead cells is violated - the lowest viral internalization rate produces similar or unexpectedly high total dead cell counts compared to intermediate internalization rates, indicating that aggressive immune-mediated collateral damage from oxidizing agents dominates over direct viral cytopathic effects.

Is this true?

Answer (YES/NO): YES